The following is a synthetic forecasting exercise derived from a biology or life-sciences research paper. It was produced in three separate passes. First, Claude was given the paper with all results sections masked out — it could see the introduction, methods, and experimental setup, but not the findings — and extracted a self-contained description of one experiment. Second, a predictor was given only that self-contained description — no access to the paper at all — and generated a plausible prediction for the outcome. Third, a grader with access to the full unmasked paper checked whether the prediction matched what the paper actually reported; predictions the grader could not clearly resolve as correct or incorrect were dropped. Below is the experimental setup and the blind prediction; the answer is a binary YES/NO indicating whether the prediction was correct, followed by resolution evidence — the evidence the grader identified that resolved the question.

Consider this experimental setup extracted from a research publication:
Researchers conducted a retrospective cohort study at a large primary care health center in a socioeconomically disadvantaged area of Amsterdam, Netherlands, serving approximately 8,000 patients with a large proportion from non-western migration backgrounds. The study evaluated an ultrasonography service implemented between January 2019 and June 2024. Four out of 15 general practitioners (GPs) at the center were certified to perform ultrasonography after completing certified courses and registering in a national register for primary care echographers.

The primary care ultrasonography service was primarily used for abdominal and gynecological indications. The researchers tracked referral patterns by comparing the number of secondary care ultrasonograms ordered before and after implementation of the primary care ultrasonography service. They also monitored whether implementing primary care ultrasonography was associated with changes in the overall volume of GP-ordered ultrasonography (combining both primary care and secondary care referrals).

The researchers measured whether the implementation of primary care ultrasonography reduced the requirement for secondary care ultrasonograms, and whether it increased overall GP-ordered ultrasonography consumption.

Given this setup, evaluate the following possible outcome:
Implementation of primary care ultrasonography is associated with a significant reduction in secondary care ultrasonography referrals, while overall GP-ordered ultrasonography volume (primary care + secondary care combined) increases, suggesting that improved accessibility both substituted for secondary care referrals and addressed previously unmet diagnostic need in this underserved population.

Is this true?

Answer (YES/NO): NO